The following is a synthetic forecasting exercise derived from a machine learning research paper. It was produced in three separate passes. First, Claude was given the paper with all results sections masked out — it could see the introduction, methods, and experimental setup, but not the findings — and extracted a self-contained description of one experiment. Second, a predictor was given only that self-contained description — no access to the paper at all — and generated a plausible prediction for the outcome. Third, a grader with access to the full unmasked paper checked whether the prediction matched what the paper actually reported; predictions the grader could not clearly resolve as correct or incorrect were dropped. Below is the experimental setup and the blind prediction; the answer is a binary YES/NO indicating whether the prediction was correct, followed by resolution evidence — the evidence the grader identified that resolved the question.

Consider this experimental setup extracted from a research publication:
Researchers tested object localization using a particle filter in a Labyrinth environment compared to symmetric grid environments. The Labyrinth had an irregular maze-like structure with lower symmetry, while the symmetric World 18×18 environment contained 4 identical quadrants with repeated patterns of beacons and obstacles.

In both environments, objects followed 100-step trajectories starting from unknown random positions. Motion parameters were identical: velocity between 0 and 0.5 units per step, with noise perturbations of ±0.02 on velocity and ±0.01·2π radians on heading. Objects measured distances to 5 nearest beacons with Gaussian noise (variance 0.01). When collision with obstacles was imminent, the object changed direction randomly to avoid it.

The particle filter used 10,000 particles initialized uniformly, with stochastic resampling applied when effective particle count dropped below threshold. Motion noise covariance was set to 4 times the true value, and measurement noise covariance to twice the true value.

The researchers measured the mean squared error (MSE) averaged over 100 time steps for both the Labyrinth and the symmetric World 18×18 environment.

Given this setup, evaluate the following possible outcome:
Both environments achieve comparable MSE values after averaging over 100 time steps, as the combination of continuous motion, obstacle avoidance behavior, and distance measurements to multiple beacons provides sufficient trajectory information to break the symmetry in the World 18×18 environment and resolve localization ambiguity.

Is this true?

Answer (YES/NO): NO